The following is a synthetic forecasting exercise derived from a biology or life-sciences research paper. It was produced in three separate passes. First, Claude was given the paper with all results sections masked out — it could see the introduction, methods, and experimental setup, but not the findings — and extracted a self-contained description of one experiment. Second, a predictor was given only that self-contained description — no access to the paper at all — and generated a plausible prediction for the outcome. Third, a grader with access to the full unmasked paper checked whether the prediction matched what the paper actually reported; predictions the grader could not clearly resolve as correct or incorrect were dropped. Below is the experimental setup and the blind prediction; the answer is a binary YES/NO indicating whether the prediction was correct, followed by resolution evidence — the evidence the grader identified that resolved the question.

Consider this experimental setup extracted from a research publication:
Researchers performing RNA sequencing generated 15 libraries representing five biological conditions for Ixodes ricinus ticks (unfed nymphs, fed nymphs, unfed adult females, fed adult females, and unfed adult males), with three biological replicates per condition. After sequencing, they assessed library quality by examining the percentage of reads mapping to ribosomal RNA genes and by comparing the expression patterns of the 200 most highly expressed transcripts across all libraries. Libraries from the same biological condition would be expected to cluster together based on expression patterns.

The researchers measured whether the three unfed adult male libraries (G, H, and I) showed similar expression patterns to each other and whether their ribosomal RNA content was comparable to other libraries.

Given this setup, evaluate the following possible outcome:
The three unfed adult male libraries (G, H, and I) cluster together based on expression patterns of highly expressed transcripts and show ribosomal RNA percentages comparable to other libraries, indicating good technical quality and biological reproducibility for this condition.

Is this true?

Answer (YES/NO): NO